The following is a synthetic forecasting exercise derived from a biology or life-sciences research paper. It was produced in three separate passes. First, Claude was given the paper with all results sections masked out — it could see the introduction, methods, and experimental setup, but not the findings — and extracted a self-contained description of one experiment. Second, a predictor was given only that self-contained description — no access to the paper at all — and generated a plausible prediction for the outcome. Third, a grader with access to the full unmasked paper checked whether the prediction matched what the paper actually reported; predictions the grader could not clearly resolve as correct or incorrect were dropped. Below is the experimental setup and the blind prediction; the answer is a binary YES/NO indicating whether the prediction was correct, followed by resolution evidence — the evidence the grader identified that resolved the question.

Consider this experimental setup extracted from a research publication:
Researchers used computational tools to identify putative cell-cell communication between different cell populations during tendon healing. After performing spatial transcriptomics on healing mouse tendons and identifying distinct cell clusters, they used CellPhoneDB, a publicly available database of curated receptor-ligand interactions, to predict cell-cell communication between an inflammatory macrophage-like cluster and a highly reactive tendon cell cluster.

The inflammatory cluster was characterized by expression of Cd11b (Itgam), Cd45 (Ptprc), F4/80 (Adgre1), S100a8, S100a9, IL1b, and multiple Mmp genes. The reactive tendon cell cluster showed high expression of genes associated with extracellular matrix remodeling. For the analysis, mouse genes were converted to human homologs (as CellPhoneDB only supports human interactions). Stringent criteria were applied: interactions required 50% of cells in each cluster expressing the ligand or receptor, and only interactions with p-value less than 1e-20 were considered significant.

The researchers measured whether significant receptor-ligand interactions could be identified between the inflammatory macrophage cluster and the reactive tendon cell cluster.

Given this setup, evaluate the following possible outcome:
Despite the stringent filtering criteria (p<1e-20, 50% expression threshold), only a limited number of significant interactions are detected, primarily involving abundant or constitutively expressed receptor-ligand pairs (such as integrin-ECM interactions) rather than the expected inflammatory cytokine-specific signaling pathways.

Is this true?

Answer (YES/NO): NO